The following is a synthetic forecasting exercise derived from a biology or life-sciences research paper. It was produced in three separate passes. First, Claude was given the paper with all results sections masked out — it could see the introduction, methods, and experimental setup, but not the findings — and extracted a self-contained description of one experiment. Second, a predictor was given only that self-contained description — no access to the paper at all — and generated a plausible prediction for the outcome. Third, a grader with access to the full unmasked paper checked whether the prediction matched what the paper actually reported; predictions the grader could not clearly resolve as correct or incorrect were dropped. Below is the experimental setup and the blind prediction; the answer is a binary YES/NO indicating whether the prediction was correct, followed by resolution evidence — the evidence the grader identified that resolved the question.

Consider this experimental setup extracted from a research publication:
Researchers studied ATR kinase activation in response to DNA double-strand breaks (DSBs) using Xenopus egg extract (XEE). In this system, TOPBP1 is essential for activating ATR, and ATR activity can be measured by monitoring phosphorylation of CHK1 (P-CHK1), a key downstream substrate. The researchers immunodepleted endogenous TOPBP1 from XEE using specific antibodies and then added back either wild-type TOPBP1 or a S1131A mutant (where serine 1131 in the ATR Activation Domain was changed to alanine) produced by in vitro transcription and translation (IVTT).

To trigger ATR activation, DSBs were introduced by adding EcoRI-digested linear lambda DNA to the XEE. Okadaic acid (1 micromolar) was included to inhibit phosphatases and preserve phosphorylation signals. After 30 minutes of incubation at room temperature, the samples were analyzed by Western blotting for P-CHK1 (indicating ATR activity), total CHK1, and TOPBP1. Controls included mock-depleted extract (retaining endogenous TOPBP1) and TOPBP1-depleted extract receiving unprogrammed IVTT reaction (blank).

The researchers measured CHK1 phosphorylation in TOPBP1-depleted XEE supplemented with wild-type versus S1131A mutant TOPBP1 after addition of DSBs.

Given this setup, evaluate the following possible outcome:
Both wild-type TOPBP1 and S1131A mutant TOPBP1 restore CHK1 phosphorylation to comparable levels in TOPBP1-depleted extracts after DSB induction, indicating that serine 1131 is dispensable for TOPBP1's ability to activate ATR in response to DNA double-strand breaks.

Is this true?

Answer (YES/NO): NO